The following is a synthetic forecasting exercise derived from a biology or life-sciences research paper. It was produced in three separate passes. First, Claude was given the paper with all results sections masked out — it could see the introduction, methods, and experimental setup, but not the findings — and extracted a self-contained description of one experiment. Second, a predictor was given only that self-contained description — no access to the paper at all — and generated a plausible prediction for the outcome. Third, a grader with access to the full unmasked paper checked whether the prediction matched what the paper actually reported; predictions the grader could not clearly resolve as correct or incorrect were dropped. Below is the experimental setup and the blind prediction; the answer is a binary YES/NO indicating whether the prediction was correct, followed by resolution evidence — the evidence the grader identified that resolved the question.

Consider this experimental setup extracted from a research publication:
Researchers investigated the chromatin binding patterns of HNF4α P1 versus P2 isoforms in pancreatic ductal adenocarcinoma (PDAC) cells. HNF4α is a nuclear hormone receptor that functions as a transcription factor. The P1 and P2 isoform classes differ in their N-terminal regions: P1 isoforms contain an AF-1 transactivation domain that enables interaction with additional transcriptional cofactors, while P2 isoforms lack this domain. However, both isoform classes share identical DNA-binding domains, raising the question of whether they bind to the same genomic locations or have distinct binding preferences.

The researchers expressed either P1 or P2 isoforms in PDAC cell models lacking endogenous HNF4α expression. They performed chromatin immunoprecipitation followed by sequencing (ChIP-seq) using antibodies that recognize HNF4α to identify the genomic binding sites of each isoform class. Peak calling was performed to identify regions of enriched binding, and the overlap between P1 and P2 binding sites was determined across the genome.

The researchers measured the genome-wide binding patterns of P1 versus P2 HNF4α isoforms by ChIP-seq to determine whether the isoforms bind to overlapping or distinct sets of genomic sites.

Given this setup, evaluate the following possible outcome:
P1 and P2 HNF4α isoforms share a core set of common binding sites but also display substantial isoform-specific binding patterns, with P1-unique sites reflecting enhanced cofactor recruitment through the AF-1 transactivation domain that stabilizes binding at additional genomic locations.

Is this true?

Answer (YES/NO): YES